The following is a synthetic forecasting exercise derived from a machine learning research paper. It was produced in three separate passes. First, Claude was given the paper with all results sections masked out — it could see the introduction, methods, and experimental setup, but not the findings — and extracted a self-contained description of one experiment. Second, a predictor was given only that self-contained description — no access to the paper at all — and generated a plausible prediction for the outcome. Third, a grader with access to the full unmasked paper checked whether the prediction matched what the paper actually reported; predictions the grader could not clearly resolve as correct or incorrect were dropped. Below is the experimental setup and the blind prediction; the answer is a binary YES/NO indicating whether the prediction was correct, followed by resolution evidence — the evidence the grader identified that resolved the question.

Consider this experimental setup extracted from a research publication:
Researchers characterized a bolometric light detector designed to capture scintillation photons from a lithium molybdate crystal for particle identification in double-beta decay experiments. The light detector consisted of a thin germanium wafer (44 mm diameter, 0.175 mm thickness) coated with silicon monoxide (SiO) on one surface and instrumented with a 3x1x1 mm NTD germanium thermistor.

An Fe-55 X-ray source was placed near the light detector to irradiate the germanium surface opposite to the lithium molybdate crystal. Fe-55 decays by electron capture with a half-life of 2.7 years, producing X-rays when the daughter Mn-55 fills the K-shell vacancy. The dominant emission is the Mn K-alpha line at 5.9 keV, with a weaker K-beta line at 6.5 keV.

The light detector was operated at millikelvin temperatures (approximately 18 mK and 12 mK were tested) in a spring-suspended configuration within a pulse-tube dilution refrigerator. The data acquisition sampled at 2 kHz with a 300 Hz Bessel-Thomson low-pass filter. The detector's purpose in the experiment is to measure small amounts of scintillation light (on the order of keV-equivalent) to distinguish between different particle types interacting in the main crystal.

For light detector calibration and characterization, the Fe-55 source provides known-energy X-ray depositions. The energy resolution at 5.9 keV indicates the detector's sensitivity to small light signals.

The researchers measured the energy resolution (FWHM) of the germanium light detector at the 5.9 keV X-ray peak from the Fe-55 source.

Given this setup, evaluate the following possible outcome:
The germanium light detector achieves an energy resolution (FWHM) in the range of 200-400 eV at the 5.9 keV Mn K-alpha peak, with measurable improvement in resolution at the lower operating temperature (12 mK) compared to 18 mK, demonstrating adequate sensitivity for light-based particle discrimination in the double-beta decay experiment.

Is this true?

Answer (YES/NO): NO